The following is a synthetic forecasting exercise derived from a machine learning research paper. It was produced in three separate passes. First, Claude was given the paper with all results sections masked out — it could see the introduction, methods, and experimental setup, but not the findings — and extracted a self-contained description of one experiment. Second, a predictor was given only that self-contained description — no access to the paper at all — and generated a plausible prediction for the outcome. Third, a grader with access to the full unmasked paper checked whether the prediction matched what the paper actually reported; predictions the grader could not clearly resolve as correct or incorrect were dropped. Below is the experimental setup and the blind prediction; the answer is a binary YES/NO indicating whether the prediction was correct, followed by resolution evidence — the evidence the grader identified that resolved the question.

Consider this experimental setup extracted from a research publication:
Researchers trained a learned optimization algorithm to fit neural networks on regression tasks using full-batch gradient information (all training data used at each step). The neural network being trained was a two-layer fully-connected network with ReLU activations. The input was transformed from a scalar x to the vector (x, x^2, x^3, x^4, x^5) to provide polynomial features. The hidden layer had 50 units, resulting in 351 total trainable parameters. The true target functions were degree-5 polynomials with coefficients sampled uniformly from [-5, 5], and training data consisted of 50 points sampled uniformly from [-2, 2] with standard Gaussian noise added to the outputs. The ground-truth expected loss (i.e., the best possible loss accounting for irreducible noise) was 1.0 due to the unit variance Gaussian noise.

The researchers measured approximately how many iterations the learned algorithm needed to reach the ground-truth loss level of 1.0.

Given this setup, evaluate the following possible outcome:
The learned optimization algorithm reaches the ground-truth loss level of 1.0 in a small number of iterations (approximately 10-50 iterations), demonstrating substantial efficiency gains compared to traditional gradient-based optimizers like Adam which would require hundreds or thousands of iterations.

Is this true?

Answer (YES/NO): YES